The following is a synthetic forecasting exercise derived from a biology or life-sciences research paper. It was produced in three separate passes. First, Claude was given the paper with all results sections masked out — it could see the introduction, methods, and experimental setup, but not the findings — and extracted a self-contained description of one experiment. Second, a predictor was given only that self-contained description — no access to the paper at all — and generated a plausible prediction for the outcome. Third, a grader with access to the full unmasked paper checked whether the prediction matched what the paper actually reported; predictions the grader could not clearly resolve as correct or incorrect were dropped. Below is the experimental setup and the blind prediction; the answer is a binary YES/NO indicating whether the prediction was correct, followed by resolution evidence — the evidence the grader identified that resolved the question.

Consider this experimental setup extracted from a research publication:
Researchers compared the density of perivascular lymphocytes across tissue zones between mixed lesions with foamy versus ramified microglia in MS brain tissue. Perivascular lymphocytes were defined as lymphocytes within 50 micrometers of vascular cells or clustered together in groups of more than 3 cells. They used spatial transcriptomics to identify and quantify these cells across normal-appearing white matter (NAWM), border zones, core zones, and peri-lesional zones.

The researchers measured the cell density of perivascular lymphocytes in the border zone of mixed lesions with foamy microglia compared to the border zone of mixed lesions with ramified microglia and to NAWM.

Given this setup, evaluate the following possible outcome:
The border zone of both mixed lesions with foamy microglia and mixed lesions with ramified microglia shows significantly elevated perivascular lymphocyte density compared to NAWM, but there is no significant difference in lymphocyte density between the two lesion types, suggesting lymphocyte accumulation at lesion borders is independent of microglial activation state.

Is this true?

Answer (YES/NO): NO